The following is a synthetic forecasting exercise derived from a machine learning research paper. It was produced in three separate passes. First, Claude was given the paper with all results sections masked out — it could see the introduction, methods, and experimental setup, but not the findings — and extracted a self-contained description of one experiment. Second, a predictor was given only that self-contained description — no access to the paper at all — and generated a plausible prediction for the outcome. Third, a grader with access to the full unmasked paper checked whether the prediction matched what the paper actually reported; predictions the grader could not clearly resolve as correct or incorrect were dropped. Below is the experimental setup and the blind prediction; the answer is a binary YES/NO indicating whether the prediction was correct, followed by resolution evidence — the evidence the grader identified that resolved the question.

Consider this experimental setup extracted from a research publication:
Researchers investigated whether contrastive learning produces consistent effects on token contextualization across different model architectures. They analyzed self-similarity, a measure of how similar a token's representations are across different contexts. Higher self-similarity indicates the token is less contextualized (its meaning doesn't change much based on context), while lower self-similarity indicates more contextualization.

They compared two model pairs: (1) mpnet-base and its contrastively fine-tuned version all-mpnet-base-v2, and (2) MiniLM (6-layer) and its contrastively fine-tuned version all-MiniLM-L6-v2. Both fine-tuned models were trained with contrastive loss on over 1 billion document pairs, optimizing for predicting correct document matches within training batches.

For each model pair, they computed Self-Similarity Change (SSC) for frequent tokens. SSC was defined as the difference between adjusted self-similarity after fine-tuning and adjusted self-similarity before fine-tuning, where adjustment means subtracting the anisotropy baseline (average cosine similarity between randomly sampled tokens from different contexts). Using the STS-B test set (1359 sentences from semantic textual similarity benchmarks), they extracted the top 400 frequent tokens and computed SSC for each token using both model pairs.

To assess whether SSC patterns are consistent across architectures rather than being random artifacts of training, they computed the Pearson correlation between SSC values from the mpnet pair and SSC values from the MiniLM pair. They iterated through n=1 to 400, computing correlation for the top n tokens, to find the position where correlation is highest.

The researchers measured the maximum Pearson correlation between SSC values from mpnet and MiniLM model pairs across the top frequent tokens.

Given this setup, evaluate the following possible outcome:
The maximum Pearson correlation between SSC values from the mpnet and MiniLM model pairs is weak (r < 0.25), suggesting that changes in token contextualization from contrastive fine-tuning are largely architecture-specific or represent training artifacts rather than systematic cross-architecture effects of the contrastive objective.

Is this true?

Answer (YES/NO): NO